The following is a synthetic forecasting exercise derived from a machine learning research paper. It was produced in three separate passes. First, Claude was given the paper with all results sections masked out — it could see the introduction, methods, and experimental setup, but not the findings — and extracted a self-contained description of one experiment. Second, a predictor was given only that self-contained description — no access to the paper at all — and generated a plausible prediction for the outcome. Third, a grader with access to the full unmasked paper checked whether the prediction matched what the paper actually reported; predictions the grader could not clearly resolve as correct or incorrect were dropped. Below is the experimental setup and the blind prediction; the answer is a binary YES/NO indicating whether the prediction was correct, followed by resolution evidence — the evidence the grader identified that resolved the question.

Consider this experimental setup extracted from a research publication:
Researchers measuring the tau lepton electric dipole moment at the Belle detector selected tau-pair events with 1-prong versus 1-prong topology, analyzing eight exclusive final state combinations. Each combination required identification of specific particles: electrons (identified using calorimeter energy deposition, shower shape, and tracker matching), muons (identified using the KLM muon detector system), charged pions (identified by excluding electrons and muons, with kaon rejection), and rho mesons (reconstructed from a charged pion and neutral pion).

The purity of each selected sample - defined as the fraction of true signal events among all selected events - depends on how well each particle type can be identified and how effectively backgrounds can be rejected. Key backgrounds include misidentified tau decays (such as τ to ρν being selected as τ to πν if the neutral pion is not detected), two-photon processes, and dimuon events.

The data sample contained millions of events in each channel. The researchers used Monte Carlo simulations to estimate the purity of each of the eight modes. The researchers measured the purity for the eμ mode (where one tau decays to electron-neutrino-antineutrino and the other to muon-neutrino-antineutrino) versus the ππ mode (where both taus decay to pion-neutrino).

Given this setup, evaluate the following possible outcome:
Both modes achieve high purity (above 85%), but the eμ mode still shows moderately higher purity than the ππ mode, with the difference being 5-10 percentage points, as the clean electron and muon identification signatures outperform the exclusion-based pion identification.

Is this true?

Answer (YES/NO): NO